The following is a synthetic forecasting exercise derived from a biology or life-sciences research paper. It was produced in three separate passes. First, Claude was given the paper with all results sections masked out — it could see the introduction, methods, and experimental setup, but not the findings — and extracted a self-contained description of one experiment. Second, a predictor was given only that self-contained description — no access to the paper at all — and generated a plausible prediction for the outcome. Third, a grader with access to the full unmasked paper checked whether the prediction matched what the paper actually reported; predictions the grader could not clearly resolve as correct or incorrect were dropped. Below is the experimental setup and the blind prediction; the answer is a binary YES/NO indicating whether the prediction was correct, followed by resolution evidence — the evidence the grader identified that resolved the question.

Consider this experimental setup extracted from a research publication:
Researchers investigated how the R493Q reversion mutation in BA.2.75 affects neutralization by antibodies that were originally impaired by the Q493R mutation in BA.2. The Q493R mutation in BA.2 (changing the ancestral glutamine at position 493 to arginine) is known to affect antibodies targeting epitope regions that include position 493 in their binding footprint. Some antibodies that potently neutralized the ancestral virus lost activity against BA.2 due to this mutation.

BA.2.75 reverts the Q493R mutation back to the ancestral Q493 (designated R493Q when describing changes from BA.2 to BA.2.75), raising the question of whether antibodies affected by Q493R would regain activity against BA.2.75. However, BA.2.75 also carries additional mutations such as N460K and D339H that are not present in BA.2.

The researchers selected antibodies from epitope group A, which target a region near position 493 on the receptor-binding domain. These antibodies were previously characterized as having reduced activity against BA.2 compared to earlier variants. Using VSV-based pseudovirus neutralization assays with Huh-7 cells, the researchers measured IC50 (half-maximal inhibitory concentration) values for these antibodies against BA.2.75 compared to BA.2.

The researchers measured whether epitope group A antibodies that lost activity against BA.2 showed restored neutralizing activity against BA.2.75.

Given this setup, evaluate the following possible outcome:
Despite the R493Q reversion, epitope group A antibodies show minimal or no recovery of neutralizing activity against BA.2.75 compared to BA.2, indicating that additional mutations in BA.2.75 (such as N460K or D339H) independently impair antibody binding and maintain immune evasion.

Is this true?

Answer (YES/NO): NO